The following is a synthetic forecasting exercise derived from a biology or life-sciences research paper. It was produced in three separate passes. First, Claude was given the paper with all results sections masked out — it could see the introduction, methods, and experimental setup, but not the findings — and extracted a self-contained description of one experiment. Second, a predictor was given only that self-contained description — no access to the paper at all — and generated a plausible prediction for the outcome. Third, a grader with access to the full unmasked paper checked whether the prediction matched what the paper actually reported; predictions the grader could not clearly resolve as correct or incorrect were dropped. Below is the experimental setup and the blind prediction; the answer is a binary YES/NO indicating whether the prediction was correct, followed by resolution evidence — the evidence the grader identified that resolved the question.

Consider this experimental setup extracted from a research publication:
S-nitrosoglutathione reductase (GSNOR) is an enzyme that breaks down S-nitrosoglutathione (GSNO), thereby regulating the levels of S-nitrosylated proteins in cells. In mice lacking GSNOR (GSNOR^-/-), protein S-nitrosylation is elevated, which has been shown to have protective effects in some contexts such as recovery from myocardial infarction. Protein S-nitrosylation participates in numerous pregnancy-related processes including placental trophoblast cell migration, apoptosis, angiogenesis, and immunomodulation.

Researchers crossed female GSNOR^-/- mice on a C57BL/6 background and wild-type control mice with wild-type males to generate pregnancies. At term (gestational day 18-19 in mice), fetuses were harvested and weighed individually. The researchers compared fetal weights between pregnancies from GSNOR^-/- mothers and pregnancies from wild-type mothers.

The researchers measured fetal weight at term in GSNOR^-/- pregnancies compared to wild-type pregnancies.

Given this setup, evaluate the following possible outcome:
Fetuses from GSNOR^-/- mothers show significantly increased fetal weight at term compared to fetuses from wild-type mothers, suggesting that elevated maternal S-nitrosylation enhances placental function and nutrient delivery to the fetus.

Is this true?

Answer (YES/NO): NO